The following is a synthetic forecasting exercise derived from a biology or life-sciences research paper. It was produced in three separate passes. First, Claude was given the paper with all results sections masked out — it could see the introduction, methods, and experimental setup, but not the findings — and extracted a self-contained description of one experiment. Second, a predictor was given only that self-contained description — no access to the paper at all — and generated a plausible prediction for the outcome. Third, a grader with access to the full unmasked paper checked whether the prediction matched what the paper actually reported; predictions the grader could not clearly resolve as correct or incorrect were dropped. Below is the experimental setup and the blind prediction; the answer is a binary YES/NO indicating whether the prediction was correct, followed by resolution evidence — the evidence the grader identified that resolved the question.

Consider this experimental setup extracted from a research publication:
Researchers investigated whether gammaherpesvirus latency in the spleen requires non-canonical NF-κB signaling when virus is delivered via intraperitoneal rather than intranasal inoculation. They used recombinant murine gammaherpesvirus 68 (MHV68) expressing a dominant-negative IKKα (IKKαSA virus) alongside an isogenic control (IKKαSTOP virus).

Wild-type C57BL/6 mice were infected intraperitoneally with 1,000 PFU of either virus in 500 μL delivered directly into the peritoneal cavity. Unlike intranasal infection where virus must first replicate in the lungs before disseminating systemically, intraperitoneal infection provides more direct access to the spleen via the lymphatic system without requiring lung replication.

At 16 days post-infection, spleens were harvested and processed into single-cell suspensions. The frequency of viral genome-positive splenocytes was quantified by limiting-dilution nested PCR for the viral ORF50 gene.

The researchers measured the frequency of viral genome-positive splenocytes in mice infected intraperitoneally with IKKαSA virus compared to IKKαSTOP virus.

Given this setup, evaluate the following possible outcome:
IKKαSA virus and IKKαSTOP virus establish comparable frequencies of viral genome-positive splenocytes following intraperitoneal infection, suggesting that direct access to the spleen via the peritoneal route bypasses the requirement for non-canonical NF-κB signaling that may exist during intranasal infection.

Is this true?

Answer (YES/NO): NO